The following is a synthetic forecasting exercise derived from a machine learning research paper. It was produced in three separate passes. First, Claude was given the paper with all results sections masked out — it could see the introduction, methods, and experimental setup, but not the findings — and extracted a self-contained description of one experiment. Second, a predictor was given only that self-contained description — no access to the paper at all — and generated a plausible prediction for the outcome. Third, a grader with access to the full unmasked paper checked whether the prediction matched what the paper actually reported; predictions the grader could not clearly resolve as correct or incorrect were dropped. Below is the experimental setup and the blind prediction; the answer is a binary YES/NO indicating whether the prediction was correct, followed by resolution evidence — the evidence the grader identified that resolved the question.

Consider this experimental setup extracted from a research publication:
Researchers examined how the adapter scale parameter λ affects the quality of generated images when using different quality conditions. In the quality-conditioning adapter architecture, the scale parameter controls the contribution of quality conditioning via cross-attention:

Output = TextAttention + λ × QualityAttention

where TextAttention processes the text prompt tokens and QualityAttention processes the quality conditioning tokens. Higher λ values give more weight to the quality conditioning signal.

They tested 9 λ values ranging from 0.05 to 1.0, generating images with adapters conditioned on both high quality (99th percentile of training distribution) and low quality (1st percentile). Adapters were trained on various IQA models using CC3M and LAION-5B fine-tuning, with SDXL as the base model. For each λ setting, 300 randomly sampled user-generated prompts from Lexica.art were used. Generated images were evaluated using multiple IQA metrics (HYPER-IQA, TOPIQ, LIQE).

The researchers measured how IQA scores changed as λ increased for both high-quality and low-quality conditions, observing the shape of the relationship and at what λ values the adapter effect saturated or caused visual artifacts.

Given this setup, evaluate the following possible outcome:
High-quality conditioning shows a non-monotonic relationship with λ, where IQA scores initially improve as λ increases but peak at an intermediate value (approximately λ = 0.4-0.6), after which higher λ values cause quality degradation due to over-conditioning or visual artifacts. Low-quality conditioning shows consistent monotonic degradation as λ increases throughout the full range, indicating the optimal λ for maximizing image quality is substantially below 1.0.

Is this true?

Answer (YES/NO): NO